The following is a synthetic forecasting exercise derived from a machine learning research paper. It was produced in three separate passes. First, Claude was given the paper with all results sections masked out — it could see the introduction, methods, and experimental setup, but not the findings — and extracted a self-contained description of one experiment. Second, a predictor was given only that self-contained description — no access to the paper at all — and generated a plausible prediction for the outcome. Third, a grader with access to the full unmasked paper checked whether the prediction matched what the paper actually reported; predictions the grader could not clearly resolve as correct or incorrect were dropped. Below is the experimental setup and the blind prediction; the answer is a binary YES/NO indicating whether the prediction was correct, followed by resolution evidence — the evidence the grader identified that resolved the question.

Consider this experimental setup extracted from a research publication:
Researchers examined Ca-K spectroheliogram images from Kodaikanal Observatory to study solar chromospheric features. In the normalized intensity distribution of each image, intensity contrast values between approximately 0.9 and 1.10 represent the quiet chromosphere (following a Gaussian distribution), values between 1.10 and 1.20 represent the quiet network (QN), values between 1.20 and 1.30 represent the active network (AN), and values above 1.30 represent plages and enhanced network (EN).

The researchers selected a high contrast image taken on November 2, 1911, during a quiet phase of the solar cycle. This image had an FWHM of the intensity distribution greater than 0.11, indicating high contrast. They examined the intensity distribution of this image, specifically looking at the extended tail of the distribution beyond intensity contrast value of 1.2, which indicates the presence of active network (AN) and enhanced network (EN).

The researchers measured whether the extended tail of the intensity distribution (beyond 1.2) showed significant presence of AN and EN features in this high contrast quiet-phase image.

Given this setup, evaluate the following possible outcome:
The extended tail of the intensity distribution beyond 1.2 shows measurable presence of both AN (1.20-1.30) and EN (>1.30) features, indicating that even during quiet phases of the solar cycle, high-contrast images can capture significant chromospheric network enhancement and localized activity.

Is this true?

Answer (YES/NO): YES